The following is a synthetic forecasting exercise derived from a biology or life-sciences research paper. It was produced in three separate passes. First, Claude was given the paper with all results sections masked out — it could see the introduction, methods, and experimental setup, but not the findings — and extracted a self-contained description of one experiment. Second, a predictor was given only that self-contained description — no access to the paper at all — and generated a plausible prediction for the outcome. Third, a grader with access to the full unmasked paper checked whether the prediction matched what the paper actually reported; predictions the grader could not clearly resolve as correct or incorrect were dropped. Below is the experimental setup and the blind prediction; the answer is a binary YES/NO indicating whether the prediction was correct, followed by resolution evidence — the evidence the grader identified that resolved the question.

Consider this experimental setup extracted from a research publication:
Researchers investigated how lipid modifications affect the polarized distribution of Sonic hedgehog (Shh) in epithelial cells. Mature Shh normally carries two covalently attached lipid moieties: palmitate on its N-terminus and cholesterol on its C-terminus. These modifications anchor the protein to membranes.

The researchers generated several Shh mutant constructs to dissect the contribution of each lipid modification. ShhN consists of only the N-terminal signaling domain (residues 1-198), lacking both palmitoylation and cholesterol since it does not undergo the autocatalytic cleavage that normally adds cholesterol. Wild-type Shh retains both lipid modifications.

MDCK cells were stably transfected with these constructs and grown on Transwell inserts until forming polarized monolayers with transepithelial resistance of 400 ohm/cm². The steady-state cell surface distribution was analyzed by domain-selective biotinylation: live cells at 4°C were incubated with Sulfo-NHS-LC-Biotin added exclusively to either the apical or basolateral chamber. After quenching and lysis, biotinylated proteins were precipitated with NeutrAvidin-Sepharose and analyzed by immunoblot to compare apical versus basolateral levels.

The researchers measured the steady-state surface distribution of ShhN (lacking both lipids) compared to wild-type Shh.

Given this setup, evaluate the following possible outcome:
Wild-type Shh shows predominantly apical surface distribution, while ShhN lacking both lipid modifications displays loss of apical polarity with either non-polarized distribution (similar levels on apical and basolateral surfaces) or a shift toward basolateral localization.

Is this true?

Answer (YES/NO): YES